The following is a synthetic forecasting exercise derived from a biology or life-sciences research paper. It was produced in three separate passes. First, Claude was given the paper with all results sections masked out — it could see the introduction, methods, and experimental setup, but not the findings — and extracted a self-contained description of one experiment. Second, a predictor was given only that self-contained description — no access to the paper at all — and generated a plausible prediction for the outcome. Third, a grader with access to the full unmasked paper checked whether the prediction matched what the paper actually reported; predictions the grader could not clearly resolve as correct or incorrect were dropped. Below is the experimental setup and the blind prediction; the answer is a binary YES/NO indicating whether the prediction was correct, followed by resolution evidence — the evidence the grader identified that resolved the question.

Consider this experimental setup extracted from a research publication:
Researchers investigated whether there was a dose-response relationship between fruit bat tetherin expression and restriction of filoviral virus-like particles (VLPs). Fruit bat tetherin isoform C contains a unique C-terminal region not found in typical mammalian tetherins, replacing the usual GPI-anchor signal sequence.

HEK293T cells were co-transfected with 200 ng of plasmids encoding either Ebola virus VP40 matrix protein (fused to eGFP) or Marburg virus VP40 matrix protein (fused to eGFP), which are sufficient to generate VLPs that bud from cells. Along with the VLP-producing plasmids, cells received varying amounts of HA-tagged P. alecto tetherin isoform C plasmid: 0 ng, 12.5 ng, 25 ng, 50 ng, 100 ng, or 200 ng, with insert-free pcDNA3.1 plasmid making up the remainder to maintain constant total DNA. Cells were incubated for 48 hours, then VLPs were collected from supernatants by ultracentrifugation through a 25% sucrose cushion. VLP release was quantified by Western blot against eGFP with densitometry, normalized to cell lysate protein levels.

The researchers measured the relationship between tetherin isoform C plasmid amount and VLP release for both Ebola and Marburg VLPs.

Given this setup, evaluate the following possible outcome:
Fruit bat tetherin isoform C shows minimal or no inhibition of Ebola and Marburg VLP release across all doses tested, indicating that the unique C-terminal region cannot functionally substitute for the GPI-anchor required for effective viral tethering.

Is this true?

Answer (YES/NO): NO